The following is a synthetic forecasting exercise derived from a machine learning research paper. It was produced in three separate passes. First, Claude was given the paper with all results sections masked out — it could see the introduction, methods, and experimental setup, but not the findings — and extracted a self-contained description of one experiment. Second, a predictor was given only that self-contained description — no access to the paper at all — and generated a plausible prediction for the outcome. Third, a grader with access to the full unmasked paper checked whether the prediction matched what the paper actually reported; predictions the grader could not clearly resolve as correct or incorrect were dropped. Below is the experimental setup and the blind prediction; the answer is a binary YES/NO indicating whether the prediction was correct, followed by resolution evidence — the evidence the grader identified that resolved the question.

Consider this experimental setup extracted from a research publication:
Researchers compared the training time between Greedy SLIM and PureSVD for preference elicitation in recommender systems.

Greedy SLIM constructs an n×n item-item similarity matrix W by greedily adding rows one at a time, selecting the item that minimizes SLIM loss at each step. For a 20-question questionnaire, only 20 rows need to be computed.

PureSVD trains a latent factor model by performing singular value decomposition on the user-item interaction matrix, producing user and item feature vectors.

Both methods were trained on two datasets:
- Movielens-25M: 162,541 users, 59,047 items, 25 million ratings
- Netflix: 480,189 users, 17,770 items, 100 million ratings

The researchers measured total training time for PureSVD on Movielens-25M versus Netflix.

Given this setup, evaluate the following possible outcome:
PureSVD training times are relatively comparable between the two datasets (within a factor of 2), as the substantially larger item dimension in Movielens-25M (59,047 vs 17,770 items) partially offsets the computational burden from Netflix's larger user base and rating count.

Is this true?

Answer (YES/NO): NO